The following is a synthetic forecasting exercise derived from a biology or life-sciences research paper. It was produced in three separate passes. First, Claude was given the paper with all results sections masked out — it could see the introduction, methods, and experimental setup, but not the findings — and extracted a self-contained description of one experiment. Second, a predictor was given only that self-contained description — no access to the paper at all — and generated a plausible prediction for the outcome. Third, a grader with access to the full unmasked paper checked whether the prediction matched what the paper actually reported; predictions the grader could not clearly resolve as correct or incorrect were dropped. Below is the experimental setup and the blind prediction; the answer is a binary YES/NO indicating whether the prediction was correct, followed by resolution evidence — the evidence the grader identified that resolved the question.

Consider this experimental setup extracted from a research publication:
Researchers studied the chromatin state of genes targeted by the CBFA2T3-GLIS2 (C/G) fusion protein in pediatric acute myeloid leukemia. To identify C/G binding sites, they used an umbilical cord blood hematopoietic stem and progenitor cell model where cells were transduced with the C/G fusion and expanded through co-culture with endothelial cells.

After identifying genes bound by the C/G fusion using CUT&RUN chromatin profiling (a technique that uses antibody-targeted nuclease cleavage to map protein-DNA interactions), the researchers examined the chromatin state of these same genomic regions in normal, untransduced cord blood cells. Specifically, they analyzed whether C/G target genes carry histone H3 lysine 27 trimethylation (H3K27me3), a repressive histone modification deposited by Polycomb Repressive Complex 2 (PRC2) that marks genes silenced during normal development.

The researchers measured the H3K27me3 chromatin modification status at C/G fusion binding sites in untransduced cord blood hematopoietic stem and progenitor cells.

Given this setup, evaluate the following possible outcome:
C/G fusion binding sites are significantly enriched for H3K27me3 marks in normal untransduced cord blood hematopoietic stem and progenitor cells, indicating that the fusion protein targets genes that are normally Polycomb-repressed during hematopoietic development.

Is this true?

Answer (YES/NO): NO